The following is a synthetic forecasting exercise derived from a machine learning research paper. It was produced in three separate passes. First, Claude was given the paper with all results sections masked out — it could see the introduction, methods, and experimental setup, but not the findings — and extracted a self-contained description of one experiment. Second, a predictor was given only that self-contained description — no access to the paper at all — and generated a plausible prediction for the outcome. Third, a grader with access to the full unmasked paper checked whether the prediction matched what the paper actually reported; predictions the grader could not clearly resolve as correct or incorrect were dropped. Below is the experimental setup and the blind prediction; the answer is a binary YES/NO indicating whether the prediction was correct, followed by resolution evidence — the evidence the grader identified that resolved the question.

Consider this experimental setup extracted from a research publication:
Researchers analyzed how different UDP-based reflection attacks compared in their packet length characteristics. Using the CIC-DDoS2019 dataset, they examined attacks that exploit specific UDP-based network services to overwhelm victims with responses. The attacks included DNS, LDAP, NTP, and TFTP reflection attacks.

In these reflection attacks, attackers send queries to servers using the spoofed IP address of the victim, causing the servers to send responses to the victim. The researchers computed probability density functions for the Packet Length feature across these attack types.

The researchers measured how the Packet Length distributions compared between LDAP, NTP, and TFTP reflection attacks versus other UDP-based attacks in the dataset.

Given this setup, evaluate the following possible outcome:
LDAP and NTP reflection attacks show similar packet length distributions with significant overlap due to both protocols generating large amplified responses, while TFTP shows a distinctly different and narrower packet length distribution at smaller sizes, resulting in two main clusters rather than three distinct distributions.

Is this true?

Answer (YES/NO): NO